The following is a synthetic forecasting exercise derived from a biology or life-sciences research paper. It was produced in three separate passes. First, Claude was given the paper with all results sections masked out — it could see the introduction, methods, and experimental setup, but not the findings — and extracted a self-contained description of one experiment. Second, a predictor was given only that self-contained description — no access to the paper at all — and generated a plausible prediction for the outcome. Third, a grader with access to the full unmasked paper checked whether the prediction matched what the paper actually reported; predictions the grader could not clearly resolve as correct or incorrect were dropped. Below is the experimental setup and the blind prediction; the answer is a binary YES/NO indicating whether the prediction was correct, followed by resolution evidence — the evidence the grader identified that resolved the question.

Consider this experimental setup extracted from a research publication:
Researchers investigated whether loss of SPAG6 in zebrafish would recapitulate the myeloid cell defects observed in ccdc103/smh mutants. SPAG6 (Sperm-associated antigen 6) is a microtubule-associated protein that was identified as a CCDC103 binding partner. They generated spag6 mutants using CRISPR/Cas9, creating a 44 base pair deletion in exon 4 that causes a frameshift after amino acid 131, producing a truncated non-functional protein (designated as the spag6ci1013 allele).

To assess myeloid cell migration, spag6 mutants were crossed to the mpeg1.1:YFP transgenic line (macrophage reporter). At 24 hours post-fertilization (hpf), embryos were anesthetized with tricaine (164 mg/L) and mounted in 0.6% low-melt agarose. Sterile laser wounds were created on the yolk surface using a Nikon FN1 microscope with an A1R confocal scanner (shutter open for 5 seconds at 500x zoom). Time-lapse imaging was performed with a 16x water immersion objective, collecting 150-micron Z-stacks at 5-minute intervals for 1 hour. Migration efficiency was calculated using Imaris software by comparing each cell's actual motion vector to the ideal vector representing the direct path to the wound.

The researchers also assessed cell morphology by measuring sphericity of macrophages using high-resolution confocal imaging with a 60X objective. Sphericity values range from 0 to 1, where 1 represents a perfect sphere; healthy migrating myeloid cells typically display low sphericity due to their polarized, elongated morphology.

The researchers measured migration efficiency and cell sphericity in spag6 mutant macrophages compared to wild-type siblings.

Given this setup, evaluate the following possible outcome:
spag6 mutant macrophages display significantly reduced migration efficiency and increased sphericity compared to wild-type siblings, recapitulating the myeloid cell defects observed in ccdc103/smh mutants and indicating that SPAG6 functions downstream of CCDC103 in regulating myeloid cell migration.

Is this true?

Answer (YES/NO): NO